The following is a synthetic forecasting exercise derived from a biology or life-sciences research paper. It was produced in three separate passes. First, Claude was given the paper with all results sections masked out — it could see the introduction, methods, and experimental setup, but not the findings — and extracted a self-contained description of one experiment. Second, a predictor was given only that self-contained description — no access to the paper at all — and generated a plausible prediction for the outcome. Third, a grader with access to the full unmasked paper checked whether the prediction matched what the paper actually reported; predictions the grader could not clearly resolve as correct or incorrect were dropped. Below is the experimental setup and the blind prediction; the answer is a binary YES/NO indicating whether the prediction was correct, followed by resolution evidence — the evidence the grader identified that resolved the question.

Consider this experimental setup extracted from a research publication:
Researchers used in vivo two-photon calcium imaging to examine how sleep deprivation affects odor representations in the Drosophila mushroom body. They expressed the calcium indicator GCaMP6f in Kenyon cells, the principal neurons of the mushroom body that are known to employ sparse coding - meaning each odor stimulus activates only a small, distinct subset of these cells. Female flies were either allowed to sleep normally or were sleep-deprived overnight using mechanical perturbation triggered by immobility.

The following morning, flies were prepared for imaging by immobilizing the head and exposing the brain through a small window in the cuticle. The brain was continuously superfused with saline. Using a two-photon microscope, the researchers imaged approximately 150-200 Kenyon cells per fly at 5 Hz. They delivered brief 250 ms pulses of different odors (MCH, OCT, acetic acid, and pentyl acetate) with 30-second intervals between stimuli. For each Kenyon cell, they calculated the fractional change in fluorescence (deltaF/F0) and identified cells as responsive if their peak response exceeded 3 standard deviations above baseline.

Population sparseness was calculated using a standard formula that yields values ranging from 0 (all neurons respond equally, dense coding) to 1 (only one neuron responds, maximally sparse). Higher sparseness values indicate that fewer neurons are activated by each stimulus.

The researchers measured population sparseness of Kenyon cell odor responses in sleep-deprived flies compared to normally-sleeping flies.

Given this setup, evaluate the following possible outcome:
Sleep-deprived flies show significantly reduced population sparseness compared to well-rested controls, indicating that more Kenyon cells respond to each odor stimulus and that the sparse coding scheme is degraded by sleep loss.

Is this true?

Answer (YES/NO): YES